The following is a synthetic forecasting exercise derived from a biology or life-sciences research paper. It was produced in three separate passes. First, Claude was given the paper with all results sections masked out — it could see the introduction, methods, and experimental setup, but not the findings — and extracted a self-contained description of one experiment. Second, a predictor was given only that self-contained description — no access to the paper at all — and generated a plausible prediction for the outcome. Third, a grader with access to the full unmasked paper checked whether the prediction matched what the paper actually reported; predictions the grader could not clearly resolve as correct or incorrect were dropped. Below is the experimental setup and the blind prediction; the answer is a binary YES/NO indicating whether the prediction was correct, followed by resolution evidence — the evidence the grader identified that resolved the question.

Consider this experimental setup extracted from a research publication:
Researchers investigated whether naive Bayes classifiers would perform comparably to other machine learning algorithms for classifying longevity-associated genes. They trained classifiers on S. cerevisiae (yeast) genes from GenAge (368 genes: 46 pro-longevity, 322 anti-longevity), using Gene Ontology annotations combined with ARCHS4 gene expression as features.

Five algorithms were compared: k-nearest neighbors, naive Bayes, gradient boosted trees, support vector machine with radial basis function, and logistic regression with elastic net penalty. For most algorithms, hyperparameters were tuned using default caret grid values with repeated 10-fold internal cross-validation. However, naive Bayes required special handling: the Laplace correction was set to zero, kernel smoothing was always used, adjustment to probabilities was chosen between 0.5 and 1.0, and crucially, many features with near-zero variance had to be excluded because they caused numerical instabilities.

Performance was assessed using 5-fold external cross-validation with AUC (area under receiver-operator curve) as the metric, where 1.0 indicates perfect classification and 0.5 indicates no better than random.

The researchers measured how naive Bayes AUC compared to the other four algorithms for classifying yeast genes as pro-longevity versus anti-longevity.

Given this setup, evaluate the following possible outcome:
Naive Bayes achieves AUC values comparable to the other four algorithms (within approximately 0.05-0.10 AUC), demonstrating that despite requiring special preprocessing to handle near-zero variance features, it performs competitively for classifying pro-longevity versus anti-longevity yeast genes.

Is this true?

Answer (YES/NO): NO